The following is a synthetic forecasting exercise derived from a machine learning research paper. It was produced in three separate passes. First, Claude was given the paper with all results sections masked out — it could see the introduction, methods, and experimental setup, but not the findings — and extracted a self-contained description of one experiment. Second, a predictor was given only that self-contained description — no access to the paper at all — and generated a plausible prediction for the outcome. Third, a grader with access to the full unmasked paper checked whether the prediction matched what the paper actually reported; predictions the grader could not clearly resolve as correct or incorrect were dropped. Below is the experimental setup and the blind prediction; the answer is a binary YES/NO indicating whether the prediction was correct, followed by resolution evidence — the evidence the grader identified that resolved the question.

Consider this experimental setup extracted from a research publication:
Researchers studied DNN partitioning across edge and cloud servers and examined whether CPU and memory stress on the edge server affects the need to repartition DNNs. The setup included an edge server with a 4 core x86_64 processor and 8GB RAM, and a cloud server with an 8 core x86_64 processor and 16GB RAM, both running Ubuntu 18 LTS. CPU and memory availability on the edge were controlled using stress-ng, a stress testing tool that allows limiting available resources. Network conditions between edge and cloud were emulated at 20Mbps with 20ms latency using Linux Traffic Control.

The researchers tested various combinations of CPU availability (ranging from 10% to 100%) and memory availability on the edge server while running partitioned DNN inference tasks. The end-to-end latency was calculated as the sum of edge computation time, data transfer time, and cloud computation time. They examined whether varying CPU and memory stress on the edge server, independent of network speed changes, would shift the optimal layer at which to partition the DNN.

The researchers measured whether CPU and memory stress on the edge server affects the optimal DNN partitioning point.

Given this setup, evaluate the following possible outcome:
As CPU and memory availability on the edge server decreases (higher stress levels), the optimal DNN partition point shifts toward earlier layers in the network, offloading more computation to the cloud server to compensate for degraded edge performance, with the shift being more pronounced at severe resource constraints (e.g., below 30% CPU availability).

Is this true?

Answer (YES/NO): NO